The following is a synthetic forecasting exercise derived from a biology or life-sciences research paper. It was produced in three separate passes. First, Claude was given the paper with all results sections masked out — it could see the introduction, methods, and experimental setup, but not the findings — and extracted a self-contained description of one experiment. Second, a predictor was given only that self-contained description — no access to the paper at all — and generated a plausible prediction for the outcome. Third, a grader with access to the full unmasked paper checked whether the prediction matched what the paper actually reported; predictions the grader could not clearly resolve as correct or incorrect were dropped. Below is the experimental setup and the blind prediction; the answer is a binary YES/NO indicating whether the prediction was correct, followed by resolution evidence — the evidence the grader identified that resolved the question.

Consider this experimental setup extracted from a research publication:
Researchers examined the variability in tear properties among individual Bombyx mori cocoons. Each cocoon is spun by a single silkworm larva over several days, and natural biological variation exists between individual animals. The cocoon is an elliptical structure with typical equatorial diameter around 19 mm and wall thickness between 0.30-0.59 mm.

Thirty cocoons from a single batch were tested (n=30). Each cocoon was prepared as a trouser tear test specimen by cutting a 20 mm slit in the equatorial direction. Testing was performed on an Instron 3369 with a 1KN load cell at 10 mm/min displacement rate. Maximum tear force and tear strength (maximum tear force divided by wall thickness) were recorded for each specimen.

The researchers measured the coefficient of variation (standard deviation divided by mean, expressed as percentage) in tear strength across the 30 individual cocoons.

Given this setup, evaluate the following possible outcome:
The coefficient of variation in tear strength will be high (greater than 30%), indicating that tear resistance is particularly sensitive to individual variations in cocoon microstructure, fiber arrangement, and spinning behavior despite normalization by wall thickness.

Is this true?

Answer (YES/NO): NO